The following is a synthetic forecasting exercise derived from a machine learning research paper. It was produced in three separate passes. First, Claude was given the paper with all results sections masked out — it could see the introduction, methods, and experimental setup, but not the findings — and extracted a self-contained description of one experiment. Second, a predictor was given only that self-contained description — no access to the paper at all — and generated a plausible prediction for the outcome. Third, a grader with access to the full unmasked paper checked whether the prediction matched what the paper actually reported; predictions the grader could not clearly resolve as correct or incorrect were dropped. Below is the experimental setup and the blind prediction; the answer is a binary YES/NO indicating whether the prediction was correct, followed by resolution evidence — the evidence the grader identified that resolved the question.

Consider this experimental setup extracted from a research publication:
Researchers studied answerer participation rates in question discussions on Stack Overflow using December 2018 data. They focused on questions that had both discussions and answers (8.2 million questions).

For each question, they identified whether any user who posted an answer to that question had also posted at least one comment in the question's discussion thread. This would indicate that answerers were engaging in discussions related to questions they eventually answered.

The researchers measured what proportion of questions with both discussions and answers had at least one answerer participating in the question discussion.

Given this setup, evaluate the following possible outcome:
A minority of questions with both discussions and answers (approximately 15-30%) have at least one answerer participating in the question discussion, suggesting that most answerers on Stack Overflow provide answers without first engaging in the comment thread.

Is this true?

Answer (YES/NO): NO